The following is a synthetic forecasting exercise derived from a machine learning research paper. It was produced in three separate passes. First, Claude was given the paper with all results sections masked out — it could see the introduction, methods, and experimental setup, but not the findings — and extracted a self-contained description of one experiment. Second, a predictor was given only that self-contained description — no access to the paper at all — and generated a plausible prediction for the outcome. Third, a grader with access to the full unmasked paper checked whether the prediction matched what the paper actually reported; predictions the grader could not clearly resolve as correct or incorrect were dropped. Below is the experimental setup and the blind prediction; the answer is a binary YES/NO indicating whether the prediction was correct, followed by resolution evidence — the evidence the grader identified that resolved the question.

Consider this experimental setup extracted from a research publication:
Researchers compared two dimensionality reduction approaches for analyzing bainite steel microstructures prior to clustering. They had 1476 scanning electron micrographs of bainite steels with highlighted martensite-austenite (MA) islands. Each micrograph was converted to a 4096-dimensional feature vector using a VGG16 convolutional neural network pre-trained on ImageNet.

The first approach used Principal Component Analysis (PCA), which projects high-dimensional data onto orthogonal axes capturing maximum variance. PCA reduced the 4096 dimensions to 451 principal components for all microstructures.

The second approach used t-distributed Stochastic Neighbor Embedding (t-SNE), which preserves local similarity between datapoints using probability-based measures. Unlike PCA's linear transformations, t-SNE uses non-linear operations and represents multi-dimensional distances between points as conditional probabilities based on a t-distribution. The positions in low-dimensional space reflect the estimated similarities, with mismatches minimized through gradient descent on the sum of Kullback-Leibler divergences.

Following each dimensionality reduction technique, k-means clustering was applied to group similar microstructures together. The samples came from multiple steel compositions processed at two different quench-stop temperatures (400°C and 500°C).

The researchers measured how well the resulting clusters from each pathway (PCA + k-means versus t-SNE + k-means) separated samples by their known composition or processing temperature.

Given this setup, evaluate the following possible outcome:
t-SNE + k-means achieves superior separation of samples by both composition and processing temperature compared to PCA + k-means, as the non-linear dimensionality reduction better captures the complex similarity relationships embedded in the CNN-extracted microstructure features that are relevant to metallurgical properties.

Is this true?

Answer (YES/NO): NO